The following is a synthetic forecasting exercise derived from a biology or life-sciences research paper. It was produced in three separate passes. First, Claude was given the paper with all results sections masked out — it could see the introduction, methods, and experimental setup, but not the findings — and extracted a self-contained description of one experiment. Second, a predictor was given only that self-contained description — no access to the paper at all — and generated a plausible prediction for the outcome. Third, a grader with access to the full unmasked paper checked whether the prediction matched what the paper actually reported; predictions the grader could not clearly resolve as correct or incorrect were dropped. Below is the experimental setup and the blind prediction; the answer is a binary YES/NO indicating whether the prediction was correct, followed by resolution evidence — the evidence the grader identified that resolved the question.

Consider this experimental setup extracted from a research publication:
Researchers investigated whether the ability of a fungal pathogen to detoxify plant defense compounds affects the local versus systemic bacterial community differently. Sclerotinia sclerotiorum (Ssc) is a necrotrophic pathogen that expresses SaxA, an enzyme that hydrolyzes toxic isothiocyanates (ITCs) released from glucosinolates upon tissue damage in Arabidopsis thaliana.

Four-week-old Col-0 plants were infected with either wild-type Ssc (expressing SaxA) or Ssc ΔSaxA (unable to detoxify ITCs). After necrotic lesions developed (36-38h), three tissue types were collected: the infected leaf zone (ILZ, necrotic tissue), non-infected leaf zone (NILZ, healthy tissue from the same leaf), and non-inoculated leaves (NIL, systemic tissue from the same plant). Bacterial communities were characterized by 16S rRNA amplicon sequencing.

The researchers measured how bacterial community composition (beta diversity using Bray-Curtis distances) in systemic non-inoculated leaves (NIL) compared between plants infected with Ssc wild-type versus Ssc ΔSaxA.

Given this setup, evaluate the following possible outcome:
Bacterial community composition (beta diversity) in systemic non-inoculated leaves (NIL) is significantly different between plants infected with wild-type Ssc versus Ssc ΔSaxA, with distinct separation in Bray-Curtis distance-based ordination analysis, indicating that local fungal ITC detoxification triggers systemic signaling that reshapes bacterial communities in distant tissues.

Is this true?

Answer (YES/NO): NO